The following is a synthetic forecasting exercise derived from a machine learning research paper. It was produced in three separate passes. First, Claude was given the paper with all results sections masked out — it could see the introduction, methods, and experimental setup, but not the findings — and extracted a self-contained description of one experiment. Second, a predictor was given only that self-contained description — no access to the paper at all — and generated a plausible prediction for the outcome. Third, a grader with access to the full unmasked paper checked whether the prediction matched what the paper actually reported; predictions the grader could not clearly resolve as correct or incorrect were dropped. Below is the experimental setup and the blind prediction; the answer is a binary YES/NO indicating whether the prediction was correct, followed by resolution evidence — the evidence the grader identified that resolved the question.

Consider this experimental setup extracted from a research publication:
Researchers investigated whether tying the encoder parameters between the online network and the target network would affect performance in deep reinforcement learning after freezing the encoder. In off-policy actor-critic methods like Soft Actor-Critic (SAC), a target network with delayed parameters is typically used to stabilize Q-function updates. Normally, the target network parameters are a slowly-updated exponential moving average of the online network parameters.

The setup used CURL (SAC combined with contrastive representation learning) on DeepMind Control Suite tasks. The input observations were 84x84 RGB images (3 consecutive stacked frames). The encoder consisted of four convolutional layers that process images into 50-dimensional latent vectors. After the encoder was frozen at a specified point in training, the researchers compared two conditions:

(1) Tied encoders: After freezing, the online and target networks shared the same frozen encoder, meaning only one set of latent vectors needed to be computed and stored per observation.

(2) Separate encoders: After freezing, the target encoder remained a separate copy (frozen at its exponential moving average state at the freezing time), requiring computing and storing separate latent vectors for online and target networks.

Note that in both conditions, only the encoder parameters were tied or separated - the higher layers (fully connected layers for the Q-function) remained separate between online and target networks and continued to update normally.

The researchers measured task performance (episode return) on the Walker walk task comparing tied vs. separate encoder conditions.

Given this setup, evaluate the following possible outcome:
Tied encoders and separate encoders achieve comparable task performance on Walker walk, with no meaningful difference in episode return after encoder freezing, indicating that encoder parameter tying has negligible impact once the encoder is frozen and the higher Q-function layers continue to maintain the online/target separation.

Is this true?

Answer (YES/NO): YES